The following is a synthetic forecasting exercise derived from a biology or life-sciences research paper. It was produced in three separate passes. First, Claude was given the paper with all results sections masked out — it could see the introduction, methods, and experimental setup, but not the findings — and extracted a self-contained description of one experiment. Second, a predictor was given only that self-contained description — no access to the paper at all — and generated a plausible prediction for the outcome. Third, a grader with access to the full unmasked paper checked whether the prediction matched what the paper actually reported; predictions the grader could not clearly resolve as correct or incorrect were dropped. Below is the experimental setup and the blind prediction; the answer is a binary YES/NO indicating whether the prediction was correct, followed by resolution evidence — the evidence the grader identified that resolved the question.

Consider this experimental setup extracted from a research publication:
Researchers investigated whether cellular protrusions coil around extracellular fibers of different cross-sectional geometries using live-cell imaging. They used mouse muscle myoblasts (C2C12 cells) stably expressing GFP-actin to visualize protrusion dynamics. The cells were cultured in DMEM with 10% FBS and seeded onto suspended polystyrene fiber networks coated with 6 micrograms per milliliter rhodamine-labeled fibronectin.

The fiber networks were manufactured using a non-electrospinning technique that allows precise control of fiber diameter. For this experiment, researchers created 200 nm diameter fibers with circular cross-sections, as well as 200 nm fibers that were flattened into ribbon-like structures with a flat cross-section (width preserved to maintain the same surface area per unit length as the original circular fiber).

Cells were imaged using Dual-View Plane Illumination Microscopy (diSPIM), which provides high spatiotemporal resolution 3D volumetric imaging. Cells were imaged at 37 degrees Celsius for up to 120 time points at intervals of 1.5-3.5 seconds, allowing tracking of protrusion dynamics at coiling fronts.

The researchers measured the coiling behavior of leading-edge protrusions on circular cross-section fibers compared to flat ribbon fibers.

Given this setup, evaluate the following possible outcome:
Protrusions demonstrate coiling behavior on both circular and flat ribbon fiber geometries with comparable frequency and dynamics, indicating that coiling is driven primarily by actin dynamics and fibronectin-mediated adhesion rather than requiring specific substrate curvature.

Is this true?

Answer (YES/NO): NO